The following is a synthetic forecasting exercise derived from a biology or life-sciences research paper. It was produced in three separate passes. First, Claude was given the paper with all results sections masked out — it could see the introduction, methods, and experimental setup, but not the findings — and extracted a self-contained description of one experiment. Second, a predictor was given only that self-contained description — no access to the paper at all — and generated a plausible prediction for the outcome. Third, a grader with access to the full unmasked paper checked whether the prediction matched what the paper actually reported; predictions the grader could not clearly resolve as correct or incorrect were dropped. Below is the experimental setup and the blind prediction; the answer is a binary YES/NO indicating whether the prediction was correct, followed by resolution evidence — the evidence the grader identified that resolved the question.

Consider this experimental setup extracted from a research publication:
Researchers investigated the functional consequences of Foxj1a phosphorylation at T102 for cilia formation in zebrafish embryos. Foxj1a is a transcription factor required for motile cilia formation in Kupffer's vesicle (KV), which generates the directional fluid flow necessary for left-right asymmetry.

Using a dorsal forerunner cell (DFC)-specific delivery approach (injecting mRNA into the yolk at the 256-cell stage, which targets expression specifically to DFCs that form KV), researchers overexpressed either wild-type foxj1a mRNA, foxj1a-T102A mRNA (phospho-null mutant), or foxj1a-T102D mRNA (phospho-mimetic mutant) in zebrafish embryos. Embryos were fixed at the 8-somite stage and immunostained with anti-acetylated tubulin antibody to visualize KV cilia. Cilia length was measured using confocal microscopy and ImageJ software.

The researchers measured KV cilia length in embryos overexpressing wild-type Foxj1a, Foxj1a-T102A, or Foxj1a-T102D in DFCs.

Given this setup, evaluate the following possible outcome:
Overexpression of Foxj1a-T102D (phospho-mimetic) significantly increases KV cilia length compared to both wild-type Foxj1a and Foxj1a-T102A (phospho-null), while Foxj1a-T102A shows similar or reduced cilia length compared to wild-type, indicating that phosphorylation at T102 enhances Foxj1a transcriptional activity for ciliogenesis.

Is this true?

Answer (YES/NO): NO